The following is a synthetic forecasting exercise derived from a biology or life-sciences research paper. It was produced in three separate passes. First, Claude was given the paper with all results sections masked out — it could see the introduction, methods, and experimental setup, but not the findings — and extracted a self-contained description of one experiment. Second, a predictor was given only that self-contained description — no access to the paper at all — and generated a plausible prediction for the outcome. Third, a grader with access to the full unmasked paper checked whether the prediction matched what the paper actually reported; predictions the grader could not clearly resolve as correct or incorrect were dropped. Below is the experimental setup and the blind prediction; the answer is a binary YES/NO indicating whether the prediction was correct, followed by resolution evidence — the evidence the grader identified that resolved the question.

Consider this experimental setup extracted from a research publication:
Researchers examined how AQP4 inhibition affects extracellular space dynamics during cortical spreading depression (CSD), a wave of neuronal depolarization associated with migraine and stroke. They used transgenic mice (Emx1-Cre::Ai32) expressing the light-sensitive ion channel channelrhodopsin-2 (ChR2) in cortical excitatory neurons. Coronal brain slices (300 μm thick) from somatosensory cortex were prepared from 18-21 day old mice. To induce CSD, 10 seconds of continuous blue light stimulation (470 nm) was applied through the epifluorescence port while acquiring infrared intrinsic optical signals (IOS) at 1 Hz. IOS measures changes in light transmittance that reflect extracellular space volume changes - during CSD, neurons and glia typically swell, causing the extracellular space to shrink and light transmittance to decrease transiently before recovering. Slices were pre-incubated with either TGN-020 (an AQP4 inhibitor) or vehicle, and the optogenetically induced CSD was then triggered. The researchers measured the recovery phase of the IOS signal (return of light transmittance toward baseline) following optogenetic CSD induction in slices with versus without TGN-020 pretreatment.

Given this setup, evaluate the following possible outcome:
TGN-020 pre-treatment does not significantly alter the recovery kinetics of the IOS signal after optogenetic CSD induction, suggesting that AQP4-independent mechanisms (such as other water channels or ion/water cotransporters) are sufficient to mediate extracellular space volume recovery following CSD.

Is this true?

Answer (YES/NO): NO